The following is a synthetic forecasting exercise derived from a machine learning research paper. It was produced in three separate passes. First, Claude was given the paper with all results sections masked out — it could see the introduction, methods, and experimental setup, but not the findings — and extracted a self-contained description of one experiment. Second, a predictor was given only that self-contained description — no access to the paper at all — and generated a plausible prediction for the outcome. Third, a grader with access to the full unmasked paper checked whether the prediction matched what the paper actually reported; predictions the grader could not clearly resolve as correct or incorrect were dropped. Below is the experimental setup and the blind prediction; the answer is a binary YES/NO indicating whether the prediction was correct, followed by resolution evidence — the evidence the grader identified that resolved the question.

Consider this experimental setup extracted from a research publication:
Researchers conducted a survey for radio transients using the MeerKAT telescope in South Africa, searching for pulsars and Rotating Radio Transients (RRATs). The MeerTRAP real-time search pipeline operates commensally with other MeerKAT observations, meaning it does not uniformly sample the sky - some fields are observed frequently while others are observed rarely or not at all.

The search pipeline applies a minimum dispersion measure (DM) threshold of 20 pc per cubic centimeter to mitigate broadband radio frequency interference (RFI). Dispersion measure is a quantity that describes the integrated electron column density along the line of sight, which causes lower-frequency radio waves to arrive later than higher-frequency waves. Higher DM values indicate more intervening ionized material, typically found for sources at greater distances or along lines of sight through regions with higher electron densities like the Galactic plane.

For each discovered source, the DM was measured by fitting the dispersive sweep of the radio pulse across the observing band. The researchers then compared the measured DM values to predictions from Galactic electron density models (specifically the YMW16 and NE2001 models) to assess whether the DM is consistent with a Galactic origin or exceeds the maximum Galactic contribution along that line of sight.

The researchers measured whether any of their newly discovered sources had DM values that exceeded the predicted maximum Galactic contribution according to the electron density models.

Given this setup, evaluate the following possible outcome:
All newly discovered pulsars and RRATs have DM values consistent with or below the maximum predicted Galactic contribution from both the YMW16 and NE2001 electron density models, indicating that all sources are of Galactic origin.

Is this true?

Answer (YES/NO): NO